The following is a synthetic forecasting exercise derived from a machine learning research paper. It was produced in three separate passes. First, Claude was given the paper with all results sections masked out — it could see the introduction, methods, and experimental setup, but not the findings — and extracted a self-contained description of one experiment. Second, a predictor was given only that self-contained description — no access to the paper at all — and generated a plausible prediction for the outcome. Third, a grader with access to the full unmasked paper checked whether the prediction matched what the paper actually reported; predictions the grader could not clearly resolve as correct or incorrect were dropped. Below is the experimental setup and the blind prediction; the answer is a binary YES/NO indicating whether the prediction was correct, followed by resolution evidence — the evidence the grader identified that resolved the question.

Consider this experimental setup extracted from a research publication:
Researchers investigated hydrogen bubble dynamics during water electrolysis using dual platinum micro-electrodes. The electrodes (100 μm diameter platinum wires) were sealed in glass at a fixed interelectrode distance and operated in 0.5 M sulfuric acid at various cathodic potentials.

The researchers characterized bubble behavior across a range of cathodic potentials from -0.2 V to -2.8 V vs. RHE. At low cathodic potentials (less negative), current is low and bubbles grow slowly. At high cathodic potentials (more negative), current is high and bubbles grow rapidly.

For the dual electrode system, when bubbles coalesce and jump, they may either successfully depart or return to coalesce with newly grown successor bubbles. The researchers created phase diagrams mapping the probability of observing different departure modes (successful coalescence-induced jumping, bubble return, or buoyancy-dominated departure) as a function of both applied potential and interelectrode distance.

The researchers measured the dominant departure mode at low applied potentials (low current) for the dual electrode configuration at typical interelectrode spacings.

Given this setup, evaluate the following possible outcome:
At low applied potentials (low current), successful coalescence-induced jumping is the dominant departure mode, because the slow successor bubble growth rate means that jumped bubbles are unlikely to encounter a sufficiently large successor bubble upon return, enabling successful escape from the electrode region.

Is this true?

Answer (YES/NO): YES